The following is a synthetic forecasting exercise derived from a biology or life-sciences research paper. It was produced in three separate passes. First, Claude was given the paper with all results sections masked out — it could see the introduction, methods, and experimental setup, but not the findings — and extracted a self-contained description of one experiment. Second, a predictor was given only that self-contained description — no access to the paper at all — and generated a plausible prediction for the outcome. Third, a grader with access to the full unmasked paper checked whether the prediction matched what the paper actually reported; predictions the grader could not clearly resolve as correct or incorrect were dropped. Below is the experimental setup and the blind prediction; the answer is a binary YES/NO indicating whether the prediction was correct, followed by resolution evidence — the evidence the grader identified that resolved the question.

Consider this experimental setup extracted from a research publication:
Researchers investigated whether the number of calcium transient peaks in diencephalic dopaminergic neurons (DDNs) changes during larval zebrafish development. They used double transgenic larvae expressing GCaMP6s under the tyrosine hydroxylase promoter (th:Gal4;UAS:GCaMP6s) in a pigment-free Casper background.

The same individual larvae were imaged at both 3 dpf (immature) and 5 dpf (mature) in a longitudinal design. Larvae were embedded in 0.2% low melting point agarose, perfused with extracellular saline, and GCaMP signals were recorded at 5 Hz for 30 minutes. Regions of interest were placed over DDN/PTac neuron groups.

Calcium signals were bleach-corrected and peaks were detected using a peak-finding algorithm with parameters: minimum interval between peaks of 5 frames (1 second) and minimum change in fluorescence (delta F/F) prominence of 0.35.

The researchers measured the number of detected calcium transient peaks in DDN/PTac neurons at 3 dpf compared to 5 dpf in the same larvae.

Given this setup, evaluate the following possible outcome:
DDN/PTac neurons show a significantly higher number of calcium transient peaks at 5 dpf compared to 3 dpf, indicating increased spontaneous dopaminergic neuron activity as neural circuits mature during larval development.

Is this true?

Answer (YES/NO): YES